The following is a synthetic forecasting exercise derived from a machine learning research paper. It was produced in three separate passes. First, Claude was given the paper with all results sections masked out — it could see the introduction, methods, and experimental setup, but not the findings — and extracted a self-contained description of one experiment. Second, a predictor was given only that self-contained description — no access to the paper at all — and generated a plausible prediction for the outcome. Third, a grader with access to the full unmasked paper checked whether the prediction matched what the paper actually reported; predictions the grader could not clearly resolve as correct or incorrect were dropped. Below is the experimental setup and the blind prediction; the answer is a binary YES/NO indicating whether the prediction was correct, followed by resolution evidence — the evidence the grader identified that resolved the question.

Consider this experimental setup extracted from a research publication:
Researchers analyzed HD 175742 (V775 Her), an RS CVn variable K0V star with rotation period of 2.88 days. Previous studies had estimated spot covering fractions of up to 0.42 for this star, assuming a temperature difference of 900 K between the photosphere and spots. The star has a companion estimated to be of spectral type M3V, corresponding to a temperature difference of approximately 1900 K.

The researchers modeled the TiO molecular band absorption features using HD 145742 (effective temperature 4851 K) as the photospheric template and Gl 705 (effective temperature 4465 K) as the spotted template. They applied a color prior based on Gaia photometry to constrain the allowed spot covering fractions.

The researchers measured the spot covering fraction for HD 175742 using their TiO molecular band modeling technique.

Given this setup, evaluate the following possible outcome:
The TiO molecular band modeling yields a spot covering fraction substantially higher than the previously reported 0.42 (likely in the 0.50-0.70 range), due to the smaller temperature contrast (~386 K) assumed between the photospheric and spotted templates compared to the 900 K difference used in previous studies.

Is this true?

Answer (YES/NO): NO